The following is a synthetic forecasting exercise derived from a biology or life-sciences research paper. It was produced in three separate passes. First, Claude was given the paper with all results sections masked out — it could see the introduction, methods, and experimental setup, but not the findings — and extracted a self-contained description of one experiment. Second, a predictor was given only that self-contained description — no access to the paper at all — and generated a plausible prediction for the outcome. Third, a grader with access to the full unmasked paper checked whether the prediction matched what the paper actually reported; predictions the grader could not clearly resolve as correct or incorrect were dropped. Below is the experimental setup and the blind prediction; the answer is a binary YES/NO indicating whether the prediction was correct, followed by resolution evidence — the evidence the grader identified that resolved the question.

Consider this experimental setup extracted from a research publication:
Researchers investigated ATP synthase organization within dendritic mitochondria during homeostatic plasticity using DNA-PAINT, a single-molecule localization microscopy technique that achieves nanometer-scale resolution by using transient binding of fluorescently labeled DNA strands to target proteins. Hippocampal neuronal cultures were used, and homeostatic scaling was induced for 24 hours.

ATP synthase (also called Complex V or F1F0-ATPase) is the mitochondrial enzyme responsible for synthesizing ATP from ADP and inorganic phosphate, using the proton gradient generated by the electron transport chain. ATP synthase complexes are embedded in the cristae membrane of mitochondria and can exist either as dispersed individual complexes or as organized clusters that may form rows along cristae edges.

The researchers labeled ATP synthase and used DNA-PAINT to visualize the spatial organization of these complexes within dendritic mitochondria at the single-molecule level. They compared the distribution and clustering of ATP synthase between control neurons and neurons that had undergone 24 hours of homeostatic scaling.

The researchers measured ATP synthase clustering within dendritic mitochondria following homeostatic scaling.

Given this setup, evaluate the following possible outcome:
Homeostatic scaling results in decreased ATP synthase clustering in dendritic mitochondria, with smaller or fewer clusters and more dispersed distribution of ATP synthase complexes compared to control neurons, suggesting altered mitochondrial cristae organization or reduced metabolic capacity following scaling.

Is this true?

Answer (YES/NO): NO